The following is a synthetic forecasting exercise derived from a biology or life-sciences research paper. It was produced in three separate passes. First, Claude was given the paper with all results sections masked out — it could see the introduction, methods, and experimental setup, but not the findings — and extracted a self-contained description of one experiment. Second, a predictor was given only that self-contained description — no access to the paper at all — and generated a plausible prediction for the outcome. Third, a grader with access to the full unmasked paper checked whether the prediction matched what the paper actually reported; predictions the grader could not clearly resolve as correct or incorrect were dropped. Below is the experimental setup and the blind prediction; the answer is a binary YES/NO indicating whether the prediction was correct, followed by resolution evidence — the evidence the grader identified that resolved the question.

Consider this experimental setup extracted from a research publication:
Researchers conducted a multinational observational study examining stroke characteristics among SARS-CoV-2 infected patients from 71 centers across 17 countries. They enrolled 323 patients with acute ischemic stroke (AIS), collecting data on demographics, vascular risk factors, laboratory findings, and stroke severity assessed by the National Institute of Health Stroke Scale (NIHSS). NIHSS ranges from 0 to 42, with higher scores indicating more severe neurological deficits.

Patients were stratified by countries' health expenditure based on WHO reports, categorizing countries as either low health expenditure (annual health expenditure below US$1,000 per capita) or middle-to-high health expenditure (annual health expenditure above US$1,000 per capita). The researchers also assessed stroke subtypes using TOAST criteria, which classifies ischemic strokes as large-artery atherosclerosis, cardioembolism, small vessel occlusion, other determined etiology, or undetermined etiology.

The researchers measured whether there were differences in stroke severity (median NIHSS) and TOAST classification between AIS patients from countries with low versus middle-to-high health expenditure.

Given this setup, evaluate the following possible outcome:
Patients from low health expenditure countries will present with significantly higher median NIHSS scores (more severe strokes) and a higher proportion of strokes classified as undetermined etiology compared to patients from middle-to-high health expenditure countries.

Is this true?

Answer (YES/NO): NO